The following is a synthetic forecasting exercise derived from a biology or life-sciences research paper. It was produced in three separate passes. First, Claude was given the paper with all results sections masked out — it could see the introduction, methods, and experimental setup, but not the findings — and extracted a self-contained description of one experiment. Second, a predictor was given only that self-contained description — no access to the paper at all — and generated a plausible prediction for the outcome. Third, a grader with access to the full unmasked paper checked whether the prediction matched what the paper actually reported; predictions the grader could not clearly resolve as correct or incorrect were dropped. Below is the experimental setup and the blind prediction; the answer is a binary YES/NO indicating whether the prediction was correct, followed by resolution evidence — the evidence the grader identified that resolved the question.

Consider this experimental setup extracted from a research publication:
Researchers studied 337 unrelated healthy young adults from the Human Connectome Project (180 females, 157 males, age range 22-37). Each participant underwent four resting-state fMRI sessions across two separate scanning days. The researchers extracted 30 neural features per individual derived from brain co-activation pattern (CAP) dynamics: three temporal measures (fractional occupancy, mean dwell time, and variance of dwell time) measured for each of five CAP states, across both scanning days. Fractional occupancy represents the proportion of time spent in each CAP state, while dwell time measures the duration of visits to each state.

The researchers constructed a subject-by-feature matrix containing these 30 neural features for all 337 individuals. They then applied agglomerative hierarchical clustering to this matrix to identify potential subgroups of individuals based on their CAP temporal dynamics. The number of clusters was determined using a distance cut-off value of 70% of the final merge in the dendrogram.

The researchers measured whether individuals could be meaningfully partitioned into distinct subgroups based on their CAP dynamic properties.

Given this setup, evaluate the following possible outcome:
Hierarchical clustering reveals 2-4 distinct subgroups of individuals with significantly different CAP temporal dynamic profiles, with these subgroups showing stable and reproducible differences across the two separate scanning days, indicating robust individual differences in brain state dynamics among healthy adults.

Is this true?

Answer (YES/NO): YES